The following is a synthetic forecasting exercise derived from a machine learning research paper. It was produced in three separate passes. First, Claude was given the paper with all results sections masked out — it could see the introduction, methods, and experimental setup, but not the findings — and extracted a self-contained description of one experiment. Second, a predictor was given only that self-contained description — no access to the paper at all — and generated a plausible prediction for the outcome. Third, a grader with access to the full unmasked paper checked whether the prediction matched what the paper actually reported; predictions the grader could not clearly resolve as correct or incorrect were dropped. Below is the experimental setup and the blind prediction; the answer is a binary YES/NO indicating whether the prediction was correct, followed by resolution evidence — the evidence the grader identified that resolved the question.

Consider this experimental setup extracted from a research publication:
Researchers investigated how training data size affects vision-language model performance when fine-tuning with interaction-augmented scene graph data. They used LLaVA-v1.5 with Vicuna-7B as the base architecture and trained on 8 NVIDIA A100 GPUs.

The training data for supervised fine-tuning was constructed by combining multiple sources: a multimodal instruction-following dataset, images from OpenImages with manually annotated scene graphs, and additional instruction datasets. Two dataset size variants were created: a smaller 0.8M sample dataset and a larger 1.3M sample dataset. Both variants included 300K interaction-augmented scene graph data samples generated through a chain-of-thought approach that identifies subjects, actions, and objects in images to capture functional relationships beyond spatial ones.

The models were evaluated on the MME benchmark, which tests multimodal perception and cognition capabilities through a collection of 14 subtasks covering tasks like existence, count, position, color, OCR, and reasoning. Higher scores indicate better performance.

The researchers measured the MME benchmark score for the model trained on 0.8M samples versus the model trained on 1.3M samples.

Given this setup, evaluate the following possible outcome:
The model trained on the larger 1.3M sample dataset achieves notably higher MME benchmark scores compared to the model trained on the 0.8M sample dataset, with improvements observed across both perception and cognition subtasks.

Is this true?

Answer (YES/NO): NO